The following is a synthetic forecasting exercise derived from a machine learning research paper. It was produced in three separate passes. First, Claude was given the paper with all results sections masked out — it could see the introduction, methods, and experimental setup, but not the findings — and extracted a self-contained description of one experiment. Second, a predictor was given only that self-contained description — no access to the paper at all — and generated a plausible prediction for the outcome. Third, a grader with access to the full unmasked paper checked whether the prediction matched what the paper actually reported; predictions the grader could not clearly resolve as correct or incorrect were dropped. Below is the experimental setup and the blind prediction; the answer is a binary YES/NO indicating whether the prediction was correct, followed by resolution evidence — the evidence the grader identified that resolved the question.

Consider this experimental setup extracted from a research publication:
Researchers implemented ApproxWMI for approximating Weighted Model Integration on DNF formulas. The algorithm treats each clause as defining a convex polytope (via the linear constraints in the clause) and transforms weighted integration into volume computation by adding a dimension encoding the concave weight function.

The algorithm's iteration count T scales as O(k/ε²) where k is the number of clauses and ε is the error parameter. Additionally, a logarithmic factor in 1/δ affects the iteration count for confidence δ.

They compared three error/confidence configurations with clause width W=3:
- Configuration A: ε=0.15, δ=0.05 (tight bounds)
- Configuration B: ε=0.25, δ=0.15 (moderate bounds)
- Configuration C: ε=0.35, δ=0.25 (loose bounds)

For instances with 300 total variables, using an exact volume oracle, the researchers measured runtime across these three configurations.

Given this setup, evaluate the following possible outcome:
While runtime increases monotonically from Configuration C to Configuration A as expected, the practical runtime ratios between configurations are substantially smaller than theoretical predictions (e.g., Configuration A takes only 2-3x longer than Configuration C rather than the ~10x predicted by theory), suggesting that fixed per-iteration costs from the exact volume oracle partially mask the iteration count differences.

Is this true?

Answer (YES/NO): NO